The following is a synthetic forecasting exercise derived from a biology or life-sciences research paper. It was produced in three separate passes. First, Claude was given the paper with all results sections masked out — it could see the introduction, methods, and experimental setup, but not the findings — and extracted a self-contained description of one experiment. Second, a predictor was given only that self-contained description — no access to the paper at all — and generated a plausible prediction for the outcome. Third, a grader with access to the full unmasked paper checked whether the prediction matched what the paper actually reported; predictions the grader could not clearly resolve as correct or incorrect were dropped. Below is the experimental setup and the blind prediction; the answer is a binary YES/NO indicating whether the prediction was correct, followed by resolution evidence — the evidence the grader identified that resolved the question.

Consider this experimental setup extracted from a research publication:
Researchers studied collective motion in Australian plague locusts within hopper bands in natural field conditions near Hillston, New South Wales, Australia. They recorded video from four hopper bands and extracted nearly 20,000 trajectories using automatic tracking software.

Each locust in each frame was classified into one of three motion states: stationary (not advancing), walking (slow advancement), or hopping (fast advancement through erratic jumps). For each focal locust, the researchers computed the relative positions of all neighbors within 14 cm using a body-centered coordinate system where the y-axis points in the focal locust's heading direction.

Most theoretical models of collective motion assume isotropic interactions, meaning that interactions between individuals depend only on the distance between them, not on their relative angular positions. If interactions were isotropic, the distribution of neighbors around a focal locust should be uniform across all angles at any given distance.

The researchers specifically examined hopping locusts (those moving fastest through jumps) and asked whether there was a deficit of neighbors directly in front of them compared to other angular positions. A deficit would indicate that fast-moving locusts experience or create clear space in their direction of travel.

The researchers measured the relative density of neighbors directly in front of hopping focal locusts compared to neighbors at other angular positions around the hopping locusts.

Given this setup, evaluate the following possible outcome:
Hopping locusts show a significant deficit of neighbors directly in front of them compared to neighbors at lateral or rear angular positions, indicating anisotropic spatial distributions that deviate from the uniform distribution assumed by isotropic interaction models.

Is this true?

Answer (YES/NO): YES